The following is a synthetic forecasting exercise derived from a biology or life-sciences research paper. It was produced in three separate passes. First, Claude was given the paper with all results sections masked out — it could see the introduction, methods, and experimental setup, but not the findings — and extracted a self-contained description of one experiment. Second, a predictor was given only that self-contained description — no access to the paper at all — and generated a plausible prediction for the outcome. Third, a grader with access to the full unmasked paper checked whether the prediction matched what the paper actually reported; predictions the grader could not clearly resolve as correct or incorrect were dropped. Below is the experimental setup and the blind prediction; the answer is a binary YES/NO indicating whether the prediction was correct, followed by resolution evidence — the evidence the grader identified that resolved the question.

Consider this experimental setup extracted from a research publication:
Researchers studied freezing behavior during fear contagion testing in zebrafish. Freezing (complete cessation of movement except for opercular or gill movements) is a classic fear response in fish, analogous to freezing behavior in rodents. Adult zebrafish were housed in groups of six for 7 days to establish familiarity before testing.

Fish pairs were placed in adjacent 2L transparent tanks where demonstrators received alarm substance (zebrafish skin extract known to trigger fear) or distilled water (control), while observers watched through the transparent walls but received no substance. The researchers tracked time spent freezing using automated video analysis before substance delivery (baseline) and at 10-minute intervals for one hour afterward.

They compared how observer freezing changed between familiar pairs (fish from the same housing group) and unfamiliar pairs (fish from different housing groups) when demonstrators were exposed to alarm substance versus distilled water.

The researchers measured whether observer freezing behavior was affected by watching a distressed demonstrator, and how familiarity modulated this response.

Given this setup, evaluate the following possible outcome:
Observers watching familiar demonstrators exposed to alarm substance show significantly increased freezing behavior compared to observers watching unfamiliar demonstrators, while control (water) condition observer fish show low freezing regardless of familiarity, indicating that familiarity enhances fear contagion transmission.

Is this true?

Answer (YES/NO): NO